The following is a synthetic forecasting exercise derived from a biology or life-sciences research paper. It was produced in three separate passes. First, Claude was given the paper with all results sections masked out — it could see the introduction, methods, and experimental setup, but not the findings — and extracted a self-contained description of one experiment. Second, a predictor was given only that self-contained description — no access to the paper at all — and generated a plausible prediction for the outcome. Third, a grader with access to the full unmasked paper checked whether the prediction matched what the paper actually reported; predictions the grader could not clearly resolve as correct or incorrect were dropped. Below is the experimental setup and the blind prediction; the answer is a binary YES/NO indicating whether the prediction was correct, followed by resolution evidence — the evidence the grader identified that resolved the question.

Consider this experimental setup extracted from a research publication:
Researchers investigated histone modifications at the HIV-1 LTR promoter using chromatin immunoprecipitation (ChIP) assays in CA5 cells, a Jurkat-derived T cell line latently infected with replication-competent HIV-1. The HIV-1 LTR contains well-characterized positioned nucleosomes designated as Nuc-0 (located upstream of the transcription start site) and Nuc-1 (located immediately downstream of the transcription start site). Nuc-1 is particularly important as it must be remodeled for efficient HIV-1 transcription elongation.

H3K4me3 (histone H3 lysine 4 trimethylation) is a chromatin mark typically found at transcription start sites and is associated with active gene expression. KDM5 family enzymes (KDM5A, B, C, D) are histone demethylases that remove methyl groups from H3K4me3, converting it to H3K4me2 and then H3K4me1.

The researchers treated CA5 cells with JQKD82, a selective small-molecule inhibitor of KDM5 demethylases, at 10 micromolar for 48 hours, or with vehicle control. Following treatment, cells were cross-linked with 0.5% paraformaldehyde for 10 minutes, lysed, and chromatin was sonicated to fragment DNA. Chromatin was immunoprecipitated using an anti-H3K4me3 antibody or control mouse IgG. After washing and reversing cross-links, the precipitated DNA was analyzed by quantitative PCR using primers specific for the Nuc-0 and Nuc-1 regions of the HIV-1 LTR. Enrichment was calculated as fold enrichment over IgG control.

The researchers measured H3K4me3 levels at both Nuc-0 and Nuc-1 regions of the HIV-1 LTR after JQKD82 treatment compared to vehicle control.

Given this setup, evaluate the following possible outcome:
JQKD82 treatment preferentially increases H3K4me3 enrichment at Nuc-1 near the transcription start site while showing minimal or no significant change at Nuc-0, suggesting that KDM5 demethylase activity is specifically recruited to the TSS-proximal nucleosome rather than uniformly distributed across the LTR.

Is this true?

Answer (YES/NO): NO